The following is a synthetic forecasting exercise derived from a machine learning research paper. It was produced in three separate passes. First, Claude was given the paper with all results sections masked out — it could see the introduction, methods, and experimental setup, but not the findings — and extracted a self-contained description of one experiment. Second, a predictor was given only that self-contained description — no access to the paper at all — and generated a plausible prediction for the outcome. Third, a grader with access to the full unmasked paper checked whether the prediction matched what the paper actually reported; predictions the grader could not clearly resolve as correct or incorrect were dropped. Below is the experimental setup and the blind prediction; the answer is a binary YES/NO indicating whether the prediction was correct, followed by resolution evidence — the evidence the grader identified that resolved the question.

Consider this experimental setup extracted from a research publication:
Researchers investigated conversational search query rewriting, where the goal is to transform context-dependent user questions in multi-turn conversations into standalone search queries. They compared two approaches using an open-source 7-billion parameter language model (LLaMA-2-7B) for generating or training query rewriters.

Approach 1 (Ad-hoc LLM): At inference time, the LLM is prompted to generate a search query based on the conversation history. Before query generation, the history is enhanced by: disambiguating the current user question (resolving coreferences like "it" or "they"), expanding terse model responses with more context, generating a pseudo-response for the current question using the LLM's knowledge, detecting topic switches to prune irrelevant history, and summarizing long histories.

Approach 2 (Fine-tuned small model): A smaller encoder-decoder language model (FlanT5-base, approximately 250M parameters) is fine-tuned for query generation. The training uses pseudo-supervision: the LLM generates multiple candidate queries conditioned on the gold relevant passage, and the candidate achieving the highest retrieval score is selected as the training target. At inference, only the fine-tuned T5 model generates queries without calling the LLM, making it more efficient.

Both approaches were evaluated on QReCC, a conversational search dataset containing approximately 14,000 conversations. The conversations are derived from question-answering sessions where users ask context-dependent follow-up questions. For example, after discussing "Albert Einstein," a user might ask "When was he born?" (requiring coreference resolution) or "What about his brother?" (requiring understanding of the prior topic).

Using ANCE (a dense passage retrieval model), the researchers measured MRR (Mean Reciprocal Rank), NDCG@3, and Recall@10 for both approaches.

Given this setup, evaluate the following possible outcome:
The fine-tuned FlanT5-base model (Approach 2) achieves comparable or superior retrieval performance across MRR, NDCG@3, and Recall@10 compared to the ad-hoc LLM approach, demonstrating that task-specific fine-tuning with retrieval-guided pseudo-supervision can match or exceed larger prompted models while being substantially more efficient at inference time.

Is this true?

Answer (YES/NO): NO